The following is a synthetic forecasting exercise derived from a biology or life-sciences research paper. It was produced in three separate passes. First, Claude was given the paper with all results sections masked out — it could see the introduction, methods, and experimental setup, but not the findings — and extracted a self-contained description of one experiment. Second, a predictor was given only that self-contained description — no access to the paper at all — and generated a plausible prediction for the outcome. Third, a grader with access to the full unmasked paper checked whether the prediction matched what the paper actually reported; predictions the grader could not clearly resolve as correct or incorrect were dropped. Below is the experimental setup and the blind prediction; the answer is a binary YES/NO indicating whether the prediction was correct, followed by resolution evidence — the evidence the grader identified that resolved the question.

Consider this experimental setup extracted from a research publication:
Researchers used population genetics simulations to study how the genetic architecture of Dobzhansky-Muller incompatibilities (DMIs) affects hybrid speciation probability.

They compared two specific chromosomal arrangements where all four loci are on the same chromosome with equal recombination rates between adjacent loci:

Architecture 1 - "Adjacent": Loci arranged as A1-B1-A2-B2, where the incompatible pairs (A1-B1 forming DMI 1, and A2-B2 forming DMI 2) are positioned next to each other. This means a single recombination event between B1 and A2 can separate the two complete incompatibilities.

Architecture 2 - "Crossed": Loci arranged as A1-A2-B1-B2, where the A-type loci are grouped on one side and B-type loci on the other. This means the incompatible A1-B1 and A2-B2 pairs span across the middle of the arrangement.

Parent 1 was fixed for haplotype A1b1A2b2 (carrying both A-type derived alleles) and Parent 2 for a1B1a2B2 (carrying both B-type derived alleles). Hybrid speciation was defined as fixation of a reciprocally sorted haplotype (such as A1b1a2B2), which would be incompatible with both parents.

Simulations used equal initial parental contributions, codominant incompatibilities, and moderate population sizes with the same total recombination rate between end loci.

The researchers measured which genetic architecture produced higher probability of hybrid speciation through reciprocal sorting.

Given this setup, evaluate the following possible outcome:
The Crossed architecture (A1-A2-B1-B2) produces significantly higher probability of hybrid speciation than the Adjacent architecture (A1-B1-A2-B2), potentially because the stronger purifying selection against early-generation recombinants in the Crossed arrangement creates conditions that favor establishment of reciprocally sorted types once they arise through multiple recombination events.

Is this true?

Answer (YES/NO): NO